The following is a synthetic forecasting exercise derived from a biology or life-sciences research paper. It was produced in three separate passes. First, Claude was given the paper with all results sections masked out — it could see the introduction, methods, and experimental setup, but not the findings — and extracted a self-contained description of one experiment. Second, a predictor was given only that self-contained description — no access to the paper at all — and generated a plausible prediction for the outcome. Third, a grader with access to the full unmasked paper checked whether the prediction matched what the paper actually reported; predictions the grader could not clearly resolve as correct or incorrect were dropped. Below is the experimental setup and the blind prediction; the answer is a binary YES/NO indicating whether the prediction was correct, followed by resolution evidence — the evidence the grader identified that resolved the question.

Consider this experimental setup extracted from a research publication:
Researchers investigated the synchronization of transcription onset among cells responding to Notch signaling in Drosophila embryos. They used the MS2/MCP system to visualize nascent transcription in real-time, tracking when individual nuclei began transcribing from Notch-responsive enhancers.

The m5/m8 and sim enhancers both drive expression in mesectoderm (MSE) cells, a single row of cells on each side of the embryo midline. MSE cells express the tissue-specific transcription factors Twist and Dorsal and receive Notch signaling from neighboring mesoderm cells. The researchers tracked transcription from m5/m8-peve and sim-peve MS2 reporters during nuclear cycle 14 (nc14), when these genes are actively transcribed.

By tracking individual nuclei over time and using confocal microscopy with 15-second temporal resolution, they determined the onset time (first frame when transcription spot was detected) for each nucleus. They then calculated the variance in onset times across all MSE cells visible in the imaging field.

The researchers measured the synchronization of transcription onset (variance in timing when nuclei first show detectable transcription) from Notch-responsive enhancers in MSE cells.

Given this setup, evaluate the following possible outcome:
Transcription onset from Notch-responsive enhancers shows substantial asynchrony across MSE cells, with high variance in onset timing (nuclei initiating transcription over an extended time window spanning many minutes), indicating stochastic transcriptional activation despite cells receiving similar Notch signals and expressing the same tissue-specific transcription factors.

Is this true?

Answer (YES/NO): NO